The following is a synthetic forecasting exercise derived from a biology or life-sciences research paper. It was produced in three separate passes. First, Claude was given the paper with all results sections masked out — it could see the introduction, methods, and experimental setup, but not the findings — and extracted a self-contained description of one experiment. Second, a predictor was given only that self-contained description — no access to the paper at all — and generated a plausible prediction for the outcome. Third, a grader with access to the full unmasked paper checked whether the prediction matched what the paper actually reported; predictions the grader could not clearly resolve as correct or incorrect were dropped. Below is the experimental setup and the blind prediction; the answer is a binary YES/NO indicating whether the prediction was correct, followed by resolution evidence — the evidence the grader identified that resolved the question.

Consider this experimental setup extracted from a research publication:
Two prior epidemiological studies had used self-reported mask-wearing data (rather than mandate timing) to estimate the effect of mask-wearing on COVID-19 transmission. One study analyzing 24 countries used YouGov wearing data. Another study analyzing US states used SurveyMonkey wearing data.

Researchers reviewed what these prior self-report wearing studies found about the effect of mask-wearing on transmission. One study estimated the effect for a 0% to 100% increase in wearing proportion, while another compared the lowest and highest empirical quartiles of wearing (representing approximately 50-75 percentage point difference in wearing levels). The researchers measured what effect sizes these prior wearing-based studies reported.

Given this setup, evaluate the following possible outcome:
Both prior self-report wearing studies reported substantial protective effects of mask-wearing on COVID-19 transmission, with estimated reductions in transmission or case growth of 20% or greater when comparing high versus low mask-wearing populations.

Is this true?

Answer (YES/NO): NO